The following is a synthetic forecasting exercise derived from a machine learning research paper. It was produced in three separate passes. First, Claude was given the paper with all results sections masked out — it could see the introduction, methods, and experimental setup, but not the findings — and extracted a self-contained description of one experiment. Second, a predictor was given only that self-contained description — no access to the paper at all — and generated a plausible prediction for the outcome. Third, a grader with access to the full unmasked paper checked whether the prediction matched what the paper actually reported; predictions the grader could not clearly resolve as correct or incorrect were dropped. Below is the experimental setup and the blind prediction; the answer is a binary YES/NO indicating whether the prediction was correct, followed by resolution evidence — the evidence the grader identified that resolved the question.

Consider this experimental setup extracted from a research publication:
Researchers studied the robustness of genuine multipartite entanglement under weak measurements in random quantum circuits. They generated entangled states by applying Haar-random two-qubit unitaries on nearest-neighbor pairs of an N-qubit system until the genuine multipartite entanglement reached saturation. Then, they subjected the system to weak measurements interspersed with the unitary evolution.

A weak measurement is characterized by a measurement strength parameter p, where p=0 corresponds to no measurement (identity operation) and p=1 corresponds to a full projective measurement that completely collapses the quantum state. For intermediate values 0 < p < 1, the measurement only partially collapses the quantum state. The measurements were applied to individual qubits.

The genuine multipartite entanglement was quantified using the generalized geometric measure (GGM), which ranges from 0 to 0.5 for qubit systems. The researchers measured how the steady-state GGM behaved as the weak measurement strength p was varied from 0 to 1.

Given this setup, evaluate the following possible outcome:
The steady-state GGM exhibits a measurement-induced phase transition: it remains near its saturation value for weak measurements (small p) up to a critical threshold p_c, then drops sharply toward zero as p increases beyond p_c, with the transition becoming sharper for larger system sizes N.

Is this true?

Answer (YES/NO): NO